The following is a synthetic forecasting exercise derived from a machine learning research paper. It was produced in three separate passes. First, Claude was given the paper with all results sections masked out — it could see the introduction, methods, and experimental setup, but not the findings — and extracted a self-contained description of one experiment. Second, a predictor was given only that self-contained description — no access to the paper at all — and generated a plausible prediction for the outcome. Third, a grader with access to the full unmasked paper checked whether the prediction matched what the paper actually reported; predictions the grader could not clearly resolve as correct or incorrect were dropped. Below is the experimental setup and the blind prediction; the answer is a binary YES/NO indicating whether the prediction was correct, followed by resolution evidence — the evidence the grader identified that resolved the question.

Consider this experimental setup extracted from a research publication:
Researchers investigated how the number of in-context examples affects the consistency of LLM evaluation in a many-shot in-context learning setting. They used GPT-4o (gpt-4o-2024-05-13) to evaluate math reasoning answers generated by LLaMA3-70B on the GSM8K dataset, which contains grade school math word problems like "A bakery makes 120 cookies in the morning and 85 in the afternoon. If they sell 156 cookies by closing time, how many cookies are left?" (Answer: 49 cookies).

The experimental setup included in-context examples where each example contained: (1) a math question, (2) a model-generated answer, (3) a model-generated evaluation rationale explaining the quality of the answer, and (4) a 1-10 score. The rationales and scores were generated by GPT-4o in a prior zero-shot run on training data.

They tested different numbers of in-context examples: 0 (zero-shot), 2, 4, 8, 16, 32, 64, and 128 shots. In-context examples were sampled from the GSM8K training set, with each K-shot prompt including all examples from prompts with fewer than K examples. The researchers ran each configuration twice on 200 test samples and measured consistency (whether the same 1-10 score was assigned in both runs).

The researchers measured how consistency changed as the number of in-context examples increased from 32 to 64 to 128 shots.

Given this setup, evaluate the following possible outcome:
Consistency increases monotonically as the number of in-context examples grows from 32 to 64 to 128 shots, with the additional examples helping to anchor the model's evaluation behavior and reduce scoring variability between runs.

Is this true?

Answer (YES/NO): NO